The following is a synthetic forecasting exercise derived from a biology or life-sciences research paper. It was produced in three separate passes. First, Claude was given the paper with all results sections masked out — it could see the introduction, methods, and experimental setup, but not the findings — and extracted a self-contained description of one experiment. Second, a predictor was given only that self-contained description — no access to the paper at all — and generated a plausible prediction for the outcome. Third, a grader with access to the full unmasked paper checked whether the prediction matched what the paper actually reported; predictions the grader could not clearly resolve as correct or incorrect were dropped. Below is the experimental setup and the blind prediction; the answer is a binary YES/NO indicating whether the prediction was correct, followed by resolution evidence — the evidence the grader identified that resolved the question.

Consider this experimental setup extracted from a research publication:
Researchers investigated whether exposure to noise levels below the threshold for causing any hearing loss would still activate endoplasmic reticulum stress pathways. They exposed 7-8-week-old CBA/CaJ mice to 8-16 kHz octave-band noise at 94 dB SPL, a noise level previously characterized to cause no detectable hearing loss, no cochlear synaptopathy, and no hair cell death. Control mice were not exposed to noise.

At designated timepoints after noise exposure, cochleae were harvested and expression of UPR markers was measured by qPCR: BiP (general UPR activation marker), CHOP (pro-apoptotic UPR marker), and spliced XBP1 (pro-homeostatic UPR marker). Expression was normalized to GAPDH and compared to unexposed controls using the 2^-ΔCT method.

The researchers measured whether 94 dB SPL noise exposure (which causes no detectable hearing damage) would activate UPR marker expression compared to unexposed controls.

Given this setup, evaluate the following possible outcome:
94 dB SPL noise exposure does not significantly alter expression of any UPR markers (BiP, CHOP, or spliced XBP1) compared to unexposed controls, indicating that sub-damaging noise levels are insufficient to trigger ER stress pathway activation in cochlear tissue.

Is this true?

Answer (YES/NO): NO